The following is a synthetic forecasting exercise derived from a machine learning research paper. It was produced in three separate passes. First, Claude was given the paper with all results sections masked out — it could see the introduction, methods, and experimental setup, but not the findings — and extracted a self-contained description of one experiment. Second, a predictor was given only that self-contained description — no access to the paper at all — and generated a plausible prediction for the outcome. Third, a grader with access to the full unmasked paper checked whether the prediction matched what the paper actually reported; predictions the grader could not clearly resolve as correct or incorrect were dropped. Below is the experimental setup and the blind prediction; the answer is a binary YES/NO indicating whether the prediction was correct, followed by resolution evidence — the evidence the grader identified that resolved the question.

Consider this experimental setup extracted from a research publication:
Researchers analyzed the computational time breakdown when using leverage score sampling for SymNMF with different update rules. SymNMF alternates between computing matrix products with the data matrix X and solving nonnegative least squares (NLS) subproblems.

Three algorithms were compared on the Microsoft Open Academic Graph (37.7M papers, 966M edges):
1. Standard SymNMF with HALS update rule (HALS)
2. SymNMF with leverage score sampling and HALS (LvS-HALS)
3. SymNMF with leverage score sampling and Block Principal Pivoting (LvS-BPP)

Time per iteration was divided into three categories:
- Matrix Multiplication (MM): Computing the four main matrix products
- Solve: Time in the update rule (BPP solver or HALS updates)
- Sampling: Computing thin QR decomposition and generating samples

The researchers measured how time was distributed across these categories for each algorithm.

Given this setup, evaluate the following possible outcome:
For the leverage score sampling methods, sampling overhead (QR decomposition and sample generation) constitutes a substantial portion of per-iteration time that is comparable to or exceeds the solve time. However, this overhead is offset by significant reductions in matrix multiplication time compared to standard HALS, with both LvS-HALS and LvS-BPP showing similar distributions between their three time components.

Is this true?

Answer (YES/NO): NO